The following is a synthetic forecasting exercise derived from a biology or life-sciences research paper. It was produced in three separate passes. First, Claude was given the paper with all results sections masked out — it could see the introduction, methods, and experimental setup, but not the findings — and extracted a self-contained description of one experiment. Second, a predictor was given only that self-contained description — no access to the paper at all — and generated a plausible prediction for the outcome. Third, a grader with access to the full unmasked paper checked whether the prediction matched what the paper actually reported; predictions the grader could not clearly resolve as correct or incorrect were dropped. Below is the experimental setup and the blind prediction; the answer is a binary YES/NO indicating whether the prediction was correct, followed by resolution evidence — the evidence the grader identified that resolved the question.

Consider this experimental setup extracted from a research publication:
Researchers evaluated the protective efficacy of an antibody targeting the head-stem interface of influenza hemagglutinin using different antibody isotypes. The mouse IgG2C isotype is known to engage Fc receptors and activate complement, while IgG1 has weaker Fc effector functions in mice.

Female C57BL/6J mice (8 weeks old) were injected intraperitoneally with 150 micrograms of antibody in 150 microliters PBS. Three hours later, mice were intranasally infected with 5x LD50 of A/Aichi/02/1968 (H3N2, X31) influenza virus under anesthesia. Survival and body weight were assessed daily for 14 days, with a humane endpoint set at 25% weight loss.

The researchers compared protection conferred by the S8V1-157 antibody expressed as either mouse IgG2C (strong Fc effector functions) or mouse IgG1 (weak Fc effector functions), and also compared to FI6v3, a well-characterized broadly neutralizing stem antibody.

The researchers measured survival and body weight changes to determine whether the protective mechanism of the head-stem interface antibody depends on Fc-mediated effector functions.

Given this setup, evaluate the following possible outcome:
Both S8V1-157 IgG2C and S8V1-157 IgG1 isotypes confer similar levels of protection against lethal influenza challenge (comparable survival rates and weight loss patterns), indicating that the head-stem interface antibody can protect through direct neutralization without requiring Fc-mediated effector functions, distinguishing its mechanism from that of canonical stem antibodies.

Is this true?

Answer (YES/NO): NO